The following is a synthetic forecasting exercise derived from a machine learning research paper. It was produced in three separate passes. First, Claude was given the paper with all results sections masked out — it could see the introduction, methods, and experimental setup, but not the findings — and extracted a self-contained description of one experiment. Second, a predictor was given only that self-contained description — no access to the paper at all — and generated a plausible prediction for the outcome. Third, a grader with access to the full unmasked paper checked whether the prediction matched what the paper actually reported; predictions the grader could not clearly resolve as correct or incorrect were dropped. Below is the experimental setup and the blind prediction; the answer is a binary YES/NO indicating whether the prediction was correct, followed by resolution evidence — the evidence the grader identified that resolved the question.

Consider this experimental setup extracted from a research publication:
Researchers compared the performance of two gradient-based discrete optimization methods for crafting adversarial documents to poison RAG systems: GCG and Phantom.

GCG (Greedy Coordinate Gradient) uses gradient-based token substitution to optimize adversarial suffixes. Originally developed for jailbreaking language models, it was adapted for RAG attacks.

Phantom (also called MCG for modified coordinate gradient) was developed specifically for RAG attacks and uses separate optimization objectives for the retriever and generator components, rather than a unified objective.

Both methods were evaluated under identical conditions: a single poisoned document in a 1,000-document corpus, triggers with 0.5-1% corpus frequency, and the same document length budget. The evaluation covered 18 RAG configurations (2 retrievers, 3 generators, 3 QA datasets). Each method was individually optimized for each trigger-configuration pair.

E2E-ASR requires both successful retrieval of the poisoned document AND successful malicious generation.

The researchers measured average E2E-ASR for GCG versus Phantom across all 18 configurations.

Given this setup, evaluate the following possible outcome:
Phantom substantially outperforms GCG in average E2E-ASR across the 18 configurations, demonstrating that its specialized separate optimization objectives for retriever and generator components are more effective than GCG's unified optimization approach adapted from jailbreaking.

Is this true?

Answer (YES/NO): NO